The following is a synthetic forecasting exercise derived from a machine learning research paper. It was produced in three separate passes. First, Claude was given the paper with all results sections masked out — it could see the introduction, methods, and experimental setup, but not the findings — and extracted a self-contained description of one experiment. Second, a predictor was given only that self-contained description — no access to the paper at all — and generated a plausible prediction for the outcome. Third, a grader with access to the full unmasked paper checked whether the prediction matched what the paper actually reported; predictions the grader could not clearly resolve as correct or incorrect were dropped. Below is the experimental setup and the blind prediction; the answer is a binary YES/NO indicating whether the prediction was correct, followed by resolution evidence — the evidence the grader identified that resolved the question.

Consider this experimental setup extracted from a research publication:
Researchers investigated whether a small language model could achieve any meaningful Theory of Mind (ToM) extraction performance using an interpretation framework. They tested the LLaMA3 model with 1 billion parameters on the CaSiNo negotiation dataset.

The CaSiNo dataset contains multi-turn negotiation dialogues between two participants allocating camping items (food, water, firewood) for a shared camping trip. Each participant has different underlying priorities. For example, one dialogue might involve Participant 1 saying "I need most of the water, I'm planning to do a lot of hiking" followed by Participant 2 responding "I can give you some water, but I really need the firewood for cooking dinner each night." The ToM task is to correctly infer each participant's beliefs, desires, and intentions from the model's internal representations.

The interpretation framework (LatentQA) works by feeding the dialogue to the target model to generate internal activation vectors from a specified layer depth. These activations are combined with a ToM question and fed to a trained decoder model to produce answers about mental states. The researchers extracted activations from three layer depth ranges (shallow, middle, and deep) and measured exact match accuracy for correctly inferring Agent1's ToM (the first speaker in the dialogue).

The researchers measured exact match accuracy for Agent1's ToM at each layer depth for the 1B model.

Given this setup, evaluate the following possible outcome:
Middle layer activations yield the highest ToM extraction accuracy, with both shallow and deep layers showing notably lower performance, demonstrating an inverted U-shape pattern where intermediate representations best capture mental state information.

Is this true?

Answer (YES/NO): YES